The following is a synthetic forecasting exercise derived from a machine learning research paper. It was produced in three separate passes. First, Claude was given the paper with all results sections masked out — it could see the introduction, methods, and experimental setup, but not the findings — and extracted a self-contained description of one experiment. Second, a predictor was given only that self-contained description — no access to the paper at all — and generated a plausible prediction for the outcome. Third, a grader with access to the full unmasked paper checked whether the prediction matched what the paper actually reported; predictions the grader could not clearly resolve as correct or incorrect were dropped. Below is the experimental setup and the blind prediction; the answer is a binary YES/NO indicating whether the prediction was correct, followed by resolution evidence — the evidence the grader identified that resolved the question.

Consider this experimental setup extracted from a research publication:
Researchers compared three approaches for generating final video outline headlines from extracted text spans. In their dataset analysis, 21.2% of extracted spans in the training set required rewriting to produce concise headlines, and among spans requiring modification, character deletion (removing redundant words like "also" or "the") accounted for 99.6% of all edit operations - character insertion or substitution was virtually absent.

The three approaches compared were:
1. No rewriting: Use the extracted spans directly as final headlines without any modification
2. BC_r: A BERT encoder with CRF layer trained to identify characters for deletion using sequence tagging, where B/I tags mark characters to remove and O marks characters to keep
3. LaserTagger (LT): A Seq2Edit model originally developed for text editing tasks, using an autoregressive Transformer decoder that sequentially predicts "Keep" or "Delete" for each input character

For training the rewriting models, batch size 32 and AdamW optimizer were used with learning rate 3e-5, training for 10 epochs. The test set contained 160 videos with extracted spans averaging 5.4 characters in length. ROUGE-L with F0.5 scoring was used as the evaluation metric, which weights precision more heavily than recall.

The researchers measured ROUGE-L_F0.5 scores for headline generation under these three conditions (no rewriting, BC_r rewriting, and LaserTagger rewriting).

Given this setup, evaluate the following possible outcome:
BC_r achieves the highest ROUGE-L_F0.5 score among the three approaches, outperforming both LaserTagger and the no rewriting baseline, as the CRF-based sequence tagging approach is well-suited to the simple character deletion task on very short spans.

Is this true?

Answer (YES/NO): NO